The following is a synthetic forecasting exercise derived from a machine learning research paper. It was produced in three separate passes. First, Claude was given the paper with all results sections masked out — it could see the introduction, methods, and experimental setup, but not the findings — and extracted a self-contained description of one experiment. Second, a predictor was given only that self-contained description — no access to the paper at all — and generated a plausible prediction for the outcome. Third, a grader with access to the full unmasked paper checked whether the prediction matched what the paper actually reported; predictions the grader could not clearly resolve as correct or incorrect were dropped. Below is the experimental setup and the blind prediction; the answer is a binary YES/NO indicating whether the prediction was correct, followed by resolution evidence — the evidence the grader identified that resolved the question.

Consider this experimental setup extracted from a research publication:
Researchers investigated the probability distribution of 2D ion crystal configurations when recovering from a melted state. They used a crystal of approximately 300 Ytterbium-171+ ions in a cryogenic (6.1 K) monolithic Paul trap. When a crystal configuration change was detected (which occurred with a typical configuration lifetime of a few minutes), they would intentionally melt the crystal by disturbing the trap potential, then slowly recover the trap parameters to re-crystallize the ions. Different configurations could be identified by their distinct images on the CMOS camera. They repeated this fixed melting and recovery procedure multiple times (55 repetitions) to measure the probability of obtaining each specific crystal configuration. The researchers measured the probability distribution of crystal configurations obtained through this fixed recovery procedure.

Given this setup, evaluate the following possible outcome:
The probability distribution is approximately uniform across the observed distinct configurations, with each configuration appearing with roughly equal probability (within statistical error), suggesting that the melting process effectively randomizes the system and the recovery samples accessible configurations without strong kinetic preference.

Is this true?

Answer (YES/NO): NO